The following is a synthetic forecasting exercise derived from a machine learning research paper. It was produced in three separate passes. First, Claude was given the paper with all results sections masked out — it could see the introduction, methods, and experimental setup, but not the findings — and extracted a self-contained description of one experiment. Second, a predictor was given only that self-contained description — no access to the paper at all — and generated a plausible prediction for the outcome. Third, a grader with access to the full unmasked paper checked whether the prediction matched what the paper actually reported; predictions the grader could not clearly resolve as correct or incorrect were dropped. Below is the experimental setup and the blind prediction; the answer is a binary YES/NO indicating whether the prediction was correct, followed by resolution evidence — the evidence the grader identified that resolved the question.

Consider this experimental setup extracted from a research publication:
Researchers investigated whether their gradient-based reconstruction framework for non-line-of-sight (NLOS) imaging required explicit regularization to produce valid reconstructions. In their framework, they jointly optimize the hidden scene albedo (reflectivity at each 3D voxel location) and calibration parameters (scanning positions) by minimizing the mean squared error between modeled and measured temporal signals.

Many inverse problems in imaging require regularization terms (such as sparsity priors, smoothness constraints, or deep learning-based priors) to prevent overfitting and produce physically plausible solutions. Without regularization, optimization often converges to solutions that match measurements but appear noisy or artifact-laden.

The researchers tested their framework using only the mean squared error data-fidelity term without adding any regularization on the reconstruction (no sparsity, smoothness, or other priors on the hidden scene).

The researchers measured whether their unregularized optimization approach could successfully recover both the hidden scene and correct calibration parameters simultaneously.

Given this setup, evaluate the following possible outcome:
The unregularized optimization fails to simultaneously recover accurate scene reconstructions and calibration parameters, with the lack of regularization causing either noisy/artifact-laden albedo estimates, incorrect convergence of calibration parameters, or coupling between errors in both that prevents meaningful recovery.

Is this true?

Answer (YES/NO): NO